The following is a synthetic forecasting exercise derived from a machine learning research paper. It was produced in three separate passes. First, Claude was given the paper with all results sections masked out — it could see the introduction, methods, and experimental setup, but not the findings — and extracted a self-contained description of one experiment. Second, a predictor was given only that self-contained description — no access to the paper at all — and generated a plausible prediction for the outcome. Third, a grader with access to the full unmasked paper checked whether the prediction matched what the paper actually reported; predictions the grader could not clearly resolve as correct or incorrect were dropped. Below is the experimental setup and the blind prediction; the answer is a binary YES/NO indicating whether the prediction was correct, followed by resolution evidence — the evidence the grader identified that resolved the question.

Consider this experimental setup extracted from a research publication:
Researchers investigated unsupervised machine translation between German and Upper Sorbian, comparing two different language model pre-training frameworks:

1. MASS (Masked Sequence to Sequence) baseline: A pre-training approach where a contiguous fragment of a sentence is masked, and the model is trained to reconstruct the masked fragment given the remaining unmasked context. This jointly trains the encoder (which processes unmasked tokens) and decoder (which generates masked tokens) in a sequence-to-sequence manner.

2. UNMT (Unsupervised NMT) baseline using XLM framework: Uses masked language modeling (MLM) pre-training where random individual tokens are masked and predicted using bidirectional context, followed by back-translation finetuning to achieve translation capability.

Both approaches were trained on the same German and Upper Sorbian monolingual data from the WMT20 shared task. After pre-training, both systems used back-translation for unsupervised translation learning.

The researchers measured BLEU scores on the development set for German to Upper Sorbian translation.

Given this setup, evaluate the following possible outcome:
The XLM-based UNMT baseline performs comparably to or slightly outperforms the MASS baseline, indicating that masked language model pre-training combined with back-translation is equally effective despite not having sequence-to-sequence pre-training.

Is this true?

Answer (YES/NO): YES